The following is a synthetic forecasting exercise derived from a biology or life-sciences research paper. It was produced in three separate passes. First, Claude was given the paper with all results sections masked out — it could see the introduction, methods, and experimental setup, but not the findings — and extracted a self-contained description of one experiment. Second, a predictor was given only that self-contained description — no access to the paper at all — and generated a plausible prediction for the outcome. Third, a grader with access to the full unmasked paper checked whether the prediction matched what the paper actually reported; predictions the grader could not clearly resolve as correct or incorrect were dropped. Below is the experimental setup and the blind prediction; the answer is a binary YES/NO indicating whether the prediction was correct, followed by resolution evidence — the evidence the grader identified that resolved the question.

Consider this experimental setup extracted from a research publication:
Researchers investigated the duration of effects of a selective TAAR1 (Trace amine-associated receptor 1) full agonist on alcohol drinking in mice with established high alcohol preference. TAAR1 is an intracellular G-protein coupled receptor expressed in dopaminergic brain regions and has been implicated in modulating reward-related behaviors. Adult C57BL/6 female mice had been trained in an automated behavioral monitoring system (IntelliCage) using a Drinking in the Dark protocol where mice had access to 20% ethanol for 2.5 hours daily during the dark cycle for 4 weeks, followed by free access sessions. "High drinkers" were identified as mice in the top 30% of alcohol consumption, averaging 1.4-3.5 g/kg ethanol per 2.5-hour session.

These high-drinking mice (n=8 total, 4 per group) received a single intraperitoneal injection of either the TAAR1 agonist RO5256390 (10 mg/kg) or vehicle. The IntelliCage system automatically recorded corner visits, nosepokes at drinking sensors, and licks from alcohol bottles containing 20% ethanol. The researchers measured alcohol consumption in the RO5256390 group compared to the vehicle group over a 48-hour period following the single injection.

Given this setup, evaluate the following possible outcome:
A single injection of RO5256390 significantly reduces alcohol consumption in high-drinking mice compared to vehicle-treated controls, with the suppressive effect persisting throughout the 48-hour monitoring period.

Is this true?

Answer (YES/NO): NO